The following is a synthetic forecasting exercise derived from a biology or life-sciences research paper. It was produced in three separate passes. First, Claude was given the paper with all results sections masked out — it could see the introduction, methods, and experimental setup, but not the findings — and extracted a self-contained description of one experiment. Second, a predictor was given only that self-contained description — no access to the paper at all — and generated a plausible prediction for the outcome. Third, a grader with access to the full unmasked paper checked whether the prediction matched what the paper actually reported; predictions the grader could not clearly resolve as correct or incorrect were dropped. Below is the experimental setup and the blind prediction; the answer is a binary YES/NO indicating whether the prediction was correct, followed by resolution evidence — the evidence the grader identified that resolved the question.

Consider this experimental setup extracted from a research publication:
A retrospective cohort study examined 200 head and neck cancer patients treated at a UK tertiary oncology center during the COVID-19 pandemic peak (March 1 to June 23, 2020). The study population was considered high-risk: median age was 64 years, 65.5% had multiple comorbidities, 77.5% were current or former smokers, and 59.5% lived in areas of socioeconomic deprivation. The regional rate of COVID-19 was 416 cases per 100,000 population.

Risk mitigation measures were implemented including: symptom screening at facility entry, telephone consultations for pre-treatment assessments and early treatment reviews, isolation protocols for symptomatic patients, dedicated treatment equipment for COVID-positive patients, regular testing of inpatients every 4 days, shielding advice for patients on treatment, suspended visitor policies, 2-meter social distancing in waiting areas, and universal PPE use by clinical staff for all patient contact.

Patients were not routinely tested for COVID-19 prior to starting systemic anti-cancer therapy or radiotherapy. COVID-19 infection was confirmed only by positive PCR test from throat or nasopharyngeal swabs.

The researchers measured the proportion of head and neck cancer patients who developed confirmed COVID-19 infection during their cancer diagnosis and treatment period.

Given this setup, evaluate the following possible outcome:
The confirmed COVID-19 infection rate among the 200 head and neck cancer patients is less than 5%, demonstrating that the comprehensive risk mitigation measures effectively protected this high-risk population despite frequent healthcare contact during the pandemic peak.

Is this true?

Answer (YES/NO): YES